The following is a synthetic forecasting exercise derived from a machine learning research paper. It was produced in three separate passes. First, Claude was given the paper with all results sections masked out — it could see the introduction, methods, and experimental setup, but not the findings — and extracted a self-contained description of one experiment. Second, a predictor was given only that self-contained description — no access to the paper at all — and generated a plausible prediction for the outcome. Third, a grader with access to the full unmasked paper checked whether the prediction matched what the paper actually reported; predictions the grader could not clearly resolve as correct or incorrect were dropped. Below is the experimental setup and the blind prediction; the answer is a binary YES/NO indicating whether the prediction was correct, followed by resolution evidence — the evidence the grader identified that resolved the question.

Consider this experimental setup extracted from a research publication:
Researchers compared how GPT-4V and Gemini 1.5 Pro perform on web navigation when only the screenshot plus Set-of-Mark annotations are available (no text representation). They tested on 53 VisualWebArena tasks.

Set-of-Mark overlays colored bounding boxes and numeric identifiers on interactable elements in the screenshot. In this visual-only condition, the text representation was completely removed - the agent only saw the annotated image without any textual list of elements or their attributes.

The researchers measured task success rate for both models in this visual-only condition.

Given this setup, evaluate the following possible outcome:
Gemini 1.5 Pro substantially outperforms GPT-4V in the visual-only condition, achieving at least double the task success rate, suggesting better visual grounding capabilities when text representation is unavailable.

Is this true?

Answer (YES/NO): NO